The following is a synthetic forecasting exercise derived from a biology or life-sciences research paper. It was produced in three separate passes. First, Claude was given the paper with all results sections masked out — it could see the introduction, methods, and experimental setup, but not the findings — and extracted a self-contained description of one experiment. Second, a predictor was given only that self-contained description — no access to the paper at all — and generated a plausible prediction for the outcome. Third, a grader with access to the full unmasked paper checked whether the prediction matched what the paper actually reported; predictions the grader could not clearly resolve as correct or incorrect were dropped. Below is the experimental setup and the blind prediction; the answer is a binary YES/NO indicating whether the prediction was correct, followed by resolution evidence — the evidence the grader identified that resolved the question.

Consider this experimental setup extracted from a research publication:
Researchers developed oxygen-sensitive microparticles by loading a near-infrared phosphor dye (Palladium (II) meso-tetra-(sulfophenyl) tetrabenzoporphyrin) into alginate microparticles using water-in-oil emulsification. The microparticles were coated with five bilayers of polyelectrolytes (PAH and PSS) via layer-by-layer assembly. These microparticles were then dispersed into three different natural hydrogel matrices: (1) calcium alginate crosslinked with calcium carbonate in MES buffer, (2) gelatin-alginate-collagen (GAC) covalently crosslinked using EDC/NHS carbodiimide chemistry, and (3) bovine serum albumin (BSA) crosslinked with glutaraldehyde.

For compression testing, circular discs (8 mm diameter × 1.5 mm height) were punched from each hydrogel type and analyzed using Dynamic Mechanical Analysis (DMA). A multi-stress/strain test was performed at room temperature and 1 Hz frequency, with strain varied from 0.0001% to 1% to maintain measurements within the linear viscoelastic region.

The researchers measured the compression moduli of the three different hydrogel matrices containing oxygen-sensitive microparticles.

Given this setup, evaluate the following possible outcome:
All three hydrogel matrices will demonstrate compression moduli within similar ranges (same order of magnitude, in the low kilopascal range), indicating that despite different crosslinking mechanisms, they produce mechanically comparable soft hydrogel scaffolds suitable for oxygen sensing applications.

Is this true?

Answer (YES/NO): NO